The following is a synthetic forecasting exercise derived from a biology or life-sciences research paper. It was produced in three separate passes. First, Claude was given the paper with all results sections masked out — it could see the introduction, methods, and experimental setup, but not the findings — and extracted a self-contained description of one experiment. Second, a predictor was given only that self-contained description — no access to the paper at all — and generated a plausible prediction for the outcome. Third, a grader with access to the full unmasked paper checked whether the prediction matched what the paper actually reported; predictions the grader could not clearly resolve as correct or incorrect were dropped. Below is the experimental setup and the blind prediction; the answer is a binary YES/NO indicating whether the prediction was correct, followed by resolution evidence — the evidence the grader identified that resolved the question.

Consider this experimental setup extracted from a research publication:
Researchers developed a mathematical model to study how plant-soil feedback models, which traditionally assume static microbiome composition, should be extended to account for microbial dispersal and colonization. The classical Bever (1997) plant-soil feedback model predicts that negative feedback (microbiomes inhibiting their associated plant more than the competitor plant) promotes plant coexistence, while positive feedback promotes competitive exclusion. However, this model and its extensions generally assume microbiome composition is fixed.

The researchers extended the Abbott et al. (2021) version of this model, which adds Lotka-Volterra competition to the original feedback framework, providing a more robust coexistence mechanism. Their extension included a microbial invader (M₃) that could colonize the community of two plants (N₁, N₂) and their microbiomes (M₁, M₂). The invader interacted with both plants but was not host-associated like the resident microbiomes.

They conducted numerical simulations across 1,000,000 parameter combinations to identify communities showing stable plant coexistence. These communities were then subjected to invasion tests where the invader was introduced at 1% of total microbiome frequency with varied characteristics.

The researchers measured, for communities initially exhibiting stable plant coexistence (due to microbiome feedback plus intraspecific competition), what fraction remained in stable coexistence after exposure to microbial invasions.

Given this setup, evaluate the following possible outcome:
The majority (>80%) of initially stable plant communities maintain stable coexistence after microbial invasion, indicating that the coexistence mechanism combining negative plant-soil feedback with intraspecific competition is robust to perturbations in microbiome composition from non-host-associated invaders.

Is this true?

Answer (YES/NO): NO